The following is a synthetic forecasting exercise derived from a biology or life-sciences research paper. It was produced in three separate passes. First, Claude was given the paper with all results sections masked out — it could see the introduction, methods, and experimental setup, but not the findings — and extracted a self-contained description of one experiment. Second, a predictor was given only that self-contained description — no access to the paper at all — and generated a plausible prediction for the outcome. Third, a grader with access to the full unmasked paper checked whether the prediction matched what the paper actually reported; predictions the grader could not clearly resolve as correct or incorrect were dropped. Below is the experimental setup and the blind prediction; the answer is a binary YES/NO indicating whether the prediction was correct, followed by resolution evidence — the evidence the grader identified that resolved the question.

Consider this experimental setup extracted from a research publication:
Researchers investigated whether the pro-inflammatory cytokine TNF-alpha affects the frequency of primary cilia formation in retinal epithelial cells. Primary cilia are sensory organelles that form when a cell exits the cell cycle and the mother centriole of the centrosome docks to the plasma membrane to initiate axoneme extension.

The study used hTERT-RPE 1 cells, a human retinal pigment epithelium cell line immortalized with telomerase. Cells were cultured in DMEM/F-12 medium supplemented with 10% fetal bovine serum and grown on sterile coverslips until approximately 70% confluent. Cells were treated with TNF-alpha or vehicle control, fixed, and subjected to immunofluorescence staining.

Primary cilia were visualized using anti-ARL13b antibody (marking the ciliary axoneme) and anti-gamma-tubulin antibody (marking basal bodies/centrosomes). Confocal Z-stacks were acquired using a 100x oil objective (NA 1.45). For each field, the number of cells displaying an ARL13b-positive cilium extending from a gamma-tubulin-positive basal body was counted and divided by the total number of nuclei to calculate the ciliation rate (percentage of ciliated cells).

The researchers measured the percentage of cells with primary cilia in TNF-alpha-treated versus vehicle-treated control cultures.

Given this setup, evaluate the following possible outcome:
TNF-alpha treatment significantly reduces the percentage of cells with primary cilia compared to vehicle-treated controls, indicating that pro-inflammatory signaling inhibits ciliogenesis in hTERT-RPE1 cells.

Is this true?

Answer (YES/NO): NO